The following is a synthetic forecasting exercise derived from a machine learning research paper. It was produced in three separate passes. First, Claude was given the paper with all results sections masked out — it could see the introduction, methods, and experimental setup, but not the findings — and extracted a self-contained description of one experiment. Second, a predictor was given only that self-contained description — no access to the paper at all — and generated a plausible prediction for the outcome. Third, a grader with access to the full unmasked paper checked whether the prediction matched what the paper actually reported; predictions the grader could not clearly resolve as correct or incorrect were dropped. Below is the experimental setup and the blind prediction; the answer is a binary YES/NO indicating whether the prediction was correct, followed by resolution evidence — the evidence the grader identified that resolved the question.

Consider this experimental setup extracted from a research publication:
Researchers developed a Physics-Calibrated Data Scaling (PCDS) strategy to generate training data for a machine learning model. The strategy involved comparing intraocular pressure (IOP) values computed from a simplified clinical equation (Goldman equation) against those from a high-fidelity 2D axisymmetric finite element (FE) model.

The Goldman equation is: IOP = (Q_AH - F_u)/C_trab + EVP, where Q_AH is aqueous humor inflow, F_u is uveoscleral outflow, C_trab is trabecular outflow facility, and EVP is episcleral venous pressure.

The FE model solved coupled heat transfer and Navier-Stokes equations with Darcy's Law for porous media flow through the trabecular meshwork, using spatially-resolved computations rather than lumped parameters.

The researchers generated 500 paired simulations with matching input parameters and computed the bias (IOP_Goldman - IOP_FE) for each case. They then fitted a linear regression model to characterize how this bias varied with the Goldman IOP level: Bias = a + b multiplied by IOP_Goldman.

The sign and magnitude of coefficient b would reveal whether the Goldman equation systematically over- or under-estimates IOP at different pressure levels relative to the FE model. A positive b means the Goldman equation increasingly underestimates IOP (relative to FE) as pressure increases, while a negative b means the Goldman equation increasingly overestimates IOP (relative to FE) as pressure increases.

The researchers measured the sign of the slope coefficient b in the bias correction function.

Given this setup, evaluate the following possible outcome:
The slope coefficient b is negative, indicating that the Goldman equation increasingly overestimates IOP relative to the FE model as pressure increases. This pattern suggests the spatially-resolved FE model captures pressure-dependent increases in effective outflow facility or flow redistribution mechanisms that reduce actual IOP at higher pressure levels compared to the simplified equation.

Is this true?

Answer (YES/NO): YES